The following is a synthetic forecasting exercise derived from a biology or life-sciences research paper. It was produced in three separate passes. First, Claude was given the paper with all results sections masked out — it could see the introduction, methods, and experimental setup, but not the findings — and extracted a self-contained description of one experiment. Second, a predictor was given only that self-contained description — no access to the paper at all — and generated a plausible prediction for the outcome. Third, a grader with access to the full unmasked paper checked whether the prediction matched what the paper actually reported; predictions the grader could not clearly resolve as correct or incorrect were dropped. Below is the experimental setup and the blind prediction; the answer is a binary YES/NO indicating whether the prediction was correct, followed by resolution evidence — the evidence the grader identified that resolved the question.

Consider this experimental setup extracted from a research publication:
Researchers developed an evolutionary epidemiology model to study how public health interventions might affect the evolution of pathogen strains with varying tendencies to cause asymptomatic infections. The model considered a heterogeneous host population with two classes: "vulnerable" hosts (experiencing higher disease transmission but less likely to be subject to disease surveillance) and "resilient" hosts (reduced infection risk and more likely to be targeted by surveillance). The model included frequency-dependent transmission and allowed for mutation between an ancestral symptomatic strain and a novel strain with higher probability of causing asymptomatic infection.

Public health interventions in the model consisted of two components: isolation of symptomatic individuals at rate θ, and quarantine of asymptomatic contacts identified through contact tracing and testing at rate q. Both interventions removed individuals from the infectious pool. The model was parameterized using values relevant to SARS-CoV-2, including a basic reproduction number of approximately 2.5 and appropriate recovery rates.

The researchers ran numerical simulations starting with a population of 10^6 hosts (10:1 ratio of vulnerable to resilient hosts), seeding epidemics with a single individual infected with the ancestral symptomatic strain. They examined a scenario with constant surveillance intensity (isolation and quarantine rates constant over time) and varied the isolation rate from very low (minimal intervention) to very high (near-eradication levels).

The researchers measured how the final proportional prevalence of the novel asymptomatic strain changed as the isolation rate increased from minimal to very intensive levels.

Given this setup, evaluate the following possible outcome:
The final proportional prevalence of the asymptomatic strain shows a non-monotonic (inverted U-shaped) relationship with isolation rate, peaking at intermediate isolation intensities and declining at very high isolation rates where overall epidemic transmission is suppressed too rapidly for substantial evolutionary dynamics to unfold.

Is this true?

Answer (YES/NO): YES